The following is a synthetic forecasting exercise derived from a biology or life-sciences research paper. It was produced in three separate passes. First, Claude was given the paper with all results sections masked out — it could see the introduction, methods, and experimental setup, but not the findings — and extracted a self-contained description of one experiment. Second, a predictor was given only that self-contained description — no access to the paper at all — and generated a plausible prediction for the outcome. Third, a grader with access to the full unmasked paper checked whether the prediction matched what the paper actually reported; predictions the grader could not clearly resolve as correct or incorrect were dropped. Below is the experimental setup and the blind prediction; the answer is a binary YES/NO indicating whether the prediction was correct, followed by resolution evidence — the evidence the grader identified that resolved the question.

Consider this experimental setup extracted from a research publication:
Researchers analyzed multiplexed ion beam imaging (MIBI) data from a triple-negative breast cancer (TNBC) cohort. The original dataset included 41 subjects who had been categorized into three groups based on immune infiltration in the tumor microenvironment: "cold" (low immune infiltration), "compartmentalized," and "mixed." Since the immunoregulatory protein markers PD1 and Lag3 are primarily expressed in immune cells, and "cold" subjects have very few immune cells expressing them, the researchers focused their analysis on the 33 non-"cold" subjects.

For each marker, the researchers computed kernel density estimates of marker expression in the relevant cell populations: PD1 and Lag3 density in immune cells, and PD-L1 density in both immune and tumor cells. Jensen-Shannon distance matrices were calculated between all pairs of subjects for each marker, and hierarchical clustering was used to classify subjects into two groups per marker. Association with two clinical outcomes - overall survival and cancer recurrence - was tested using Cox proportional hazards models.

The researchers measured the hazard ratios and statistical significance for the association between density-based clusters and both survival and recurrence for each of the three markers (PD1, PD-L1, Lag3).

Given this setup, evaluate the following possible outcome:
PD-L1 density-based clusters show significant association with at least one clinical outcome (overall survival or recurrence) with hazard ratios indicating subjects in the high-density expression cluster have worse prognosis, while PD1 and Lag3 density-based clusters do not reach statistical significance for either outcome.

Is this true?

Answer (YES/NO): NO